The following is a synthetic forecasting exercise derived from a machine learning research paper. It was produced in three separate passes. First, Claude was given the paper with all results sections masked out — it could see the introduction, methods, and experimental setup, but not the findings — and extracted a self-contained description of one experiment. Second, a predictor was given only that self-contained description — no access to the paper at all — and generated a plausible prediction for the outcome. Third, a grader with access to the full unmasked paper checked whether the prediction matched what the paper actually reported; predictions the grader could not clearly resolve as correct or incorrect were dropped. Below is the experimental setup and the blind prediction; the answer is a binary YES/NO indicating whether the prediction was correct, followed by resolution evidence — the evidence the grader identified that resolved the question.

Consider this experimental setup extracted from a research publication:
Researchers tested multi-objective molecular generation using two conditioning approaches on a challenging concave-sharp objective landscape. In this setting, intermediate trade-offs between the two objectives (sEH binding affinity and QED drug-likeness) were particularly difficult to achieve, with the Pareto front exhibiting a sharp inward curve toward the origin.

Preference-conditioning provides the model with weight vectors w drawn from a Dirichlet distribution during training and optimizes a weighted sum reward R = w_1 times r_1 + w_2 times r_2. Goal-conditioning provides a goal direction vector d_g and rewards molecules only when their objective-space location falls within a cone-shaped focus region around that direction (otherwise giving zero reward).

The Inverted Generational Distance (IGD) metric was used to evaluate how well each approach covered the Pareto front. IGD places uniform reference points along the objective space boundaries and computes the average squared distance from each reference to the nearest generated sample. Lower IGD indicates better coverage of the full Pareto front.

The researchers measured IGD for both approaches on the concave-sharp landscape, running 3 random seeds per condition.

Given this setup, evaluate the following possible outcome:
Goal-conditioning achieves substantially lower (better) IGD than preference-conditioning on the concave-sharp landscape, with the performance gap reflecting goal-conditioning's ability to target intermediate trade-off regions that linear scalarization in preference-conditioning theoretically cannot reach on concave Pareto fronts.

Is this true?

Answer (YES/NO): NO